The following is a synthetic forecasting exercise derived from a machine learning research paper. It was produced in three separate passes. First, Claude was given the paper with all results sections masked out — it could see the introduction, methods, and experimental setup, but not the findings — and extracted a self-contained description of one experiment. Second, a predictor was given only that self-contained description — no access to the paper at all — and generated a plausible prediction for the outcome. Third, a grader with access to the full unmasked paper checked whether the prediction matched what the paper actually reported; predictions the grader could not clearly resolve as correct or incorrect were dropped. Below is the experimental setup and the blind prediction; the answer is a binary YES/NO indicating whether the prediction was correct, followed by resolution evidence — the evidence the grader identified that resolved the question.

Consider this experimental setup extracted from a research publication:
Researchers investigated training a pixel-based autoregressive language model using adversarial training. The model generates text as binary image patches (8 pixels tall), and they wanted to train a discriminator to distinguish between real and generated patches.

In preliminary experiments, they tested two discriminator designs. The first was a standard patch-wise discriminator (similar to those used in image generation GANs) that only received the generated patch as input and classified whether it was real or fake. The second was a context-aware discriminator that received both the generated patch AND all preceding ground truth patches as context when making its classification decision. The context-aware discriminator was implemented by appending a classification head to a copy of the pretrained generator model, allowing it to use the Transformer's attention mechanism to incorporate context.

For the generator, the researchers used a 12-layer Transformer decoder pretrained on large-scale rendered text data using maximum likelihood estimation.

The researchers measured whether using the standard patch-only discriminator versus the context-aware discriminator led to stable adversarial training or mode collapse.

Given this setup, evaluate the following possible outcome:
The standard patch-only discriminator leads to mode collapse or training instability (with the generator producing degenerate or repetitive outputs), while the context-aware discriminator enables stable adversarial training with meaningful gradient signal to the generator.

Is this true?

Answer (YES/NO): YES